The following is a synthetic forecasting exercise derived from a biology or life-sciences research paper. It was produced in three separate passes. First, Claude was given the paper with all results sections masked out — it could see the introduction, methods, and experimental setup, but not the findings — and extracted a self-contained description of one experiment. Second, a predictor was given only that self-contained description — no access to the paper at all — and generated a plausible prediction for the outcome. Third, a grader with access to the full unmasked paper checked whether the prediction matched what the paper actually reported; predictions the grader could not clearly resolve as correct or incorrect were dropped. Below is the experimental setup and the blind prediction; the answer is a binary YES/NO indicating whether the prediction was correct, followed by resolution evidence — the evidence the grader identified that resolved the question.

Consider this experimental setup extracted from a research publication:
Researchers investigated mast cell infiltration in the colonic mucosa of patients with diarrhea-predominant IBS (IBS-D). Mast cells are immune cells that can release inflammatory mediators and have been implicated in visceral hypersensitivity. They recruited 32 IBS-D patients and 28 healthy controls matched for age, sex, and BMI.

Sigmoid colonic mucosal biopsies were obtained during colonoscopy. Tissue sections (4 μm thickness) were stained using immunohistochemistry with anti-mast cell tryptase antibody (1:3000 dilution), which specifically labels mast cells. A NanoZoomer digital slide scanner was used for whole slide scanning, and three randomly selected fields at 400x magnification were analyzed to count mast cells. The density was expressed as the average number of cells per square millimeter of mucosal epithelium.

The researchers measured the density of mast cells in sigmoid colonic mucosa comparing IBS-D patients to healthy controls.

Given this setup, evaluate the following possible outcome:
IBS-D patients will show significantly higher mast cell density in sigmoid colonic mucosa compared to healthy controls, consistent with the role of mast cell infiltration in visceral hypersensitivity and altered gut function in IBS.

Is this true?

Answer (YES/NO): YES